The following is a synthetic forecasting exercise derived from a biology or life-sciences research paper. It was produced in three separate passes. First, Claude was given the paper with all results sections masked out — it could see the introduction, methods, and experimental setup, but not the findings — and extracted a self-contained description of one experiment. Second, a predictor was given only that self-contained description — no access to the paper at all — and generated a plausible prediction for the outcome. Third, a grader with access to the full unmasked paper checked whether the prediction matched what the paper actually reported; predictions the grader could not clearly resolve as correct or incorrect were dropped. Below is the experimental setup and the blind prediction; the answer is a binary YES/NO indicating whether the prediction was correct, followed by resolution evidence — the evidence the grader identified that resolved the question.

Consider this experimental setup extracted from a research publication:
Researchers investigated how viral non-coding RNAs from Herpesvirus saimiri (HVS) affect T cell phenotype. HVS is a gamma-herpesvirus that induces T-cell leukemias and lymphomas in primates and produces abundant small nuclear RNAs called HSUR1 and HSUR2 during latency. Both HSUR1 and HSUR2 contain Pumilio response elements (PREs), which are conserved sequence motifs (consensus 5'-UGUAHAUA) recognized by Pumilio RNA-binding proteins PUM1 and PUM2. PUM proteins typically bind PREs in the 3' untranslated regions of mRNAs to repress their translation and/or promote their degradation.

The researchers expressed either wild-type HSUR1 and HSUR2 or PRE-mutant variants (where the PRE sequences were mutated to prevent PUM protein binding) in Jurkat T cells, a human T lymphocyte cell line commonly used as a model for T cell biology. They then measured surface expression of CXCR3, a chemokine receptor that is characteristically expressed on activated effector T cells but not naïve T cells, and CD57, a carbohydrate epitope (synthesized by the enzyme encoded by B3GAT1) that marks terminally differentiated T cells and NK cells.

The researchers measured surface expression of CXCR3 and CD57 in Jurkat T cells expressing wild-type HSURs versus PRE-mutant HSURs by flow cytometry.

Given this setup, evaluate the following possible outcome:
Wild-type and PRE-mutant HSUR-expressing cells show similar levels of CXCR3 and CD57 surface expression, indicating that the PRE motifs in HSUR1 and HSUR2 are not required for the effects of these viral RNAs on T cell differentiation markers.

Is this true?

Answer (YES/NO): NO